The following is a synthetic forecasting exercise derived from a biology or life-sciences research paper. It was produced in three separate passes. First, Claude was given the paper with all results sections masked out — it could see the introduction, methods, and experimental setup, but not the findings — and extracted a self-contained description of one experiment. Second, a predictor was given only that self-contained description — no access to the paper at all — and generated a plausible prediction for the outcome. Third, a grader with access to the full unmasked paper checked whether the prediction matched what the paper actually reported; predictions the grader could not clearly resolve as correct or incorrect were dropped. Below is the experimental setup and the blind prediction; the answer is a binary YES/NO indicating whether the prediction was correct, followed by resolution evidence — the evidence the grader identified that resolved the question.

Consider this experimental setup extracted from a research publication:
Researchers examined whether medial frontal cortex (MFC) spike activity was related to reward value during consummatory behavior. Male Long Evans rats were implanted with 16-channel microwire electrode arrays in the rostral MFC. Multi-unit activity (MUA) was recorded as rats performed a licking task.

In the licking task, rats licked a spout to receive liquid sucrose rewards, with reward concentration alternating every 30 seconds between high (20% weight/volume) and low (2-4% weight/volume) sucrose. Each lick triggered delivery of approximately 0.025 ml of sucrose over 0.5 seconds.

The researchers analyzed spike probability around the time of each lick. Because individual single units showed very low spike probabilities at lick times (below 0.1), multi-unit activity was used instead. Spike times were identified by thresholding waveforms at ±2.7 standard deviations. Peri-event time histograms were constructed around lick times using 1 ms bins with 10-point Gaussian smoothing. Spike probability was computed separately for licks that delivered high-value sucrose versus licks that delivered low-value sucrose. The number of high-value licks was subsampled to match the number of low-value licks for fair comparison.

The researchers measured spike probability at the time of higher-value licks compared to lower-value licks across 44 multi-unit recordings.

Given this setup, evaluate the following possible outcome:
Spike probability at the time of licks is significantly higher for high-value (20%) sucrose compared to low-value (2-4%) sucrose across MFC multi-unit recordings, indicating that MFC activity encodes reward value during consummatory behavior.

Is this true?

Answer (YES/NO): YES